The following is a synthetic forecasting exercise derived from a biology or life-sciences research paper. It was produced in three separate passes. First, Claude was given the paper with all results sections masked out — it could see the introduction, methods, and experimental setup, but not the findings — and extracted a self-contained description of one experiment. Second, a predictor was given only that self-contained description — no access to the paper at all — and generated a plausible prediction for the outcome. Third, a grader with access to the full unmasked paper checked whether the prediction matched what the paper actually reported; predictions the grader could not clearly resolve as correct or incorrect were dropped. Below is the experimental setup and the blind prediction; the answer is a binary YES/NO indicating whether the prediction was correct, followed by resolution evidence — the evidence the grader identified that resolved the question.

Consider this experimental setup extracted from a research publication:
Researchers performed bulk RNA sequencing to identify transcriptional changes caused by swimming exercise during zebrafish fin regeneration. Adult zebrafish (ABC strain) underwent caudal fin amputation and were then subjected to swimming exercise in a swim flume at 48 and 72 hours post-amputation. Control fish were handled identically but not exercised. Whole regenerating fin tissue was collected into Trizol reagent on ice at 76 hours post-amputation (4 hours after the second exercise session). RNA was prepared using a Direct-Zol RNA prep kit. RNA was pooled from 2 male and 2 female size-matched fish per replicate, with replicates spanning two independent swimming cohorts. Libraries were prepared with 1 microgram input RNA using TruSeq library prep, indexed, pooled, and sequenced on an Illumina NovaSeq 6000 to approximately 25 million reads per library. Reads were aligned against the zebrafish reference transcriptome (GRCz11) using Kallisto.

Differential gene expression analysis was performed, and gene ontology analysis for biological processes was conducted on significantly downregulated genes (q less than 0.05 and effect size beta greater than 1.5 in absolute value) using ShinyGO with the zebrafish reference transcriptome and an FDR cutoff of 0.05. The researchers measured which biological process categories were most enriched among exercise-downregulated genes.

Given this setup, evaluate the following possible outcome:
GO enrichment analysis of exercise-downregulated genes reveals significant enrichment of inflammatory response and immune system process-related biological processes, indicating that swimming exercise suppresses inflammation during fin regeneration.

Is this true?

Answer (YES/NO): NO